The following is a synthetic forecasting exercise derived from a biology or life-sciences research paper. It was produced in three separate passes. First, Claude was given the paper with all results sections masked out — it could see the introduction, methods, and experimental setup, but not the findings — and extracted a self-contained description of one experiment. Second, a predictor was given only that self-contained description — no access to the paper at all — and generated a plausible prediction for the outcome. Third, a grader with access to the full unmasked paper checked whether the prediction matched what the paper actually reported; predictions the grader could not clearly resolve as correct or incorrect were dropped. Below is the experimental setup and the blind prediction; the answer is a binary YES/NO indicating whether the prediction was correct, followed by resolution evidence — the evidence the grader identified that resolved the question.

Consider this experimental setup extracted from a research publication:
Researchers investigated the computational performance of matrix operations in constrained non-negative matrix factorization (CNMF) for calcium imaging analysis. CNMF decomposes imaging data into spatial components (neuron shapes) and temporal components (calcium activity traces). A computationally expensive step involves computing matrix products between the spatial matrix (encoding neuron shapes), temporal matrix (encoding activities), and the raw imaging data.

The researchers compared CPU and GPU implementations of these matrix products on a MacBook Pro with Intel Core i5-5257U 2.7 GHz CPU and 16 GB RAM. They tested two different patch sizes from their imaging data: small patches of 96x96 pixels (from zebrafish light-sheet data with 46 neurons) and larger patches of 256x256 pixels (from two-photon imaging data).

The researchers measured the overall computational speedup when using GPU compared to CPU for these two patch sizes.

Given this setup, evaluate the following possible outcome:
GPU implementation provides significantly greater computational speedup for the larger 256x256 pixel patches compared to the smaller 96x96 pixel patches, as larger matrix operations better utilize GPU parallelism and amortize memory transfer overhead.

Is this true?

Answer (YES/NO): YES